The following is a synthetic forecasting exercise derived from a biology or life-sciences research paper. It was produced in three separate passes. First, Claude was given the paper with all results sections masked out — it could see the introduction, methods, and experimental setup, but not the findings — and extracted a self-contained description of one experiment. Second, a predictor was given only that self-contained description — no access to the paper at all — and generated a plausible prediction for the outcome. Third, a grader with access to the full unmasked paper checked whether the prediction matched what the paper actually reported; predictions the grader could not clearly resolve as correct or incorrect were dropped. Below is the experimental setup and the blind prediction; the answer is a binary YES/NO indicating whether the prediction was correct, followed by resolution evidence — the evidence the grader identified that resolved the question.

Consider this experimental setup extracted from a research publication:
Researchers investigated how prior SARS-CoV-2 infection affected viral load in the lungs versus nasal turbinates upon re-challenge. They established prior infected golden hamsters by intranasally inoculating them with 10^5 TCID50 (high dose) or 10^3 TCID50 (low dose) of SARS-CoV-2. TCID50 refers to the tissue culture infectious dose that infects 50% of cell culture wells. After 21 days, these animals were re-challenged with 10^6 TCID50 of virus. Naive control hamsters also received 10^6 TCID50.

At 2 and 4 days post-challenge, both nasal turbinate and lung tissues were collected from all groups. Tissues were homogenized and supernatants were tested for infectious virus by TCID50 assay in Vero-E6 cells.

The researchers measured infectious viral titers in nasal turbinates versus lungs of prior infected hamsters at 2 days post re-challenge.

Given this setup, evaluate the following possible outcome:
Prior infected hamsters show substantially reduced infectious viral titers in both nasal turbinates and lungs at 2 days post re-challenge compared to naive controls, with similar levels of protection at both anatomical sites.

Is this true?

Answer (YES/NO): NO